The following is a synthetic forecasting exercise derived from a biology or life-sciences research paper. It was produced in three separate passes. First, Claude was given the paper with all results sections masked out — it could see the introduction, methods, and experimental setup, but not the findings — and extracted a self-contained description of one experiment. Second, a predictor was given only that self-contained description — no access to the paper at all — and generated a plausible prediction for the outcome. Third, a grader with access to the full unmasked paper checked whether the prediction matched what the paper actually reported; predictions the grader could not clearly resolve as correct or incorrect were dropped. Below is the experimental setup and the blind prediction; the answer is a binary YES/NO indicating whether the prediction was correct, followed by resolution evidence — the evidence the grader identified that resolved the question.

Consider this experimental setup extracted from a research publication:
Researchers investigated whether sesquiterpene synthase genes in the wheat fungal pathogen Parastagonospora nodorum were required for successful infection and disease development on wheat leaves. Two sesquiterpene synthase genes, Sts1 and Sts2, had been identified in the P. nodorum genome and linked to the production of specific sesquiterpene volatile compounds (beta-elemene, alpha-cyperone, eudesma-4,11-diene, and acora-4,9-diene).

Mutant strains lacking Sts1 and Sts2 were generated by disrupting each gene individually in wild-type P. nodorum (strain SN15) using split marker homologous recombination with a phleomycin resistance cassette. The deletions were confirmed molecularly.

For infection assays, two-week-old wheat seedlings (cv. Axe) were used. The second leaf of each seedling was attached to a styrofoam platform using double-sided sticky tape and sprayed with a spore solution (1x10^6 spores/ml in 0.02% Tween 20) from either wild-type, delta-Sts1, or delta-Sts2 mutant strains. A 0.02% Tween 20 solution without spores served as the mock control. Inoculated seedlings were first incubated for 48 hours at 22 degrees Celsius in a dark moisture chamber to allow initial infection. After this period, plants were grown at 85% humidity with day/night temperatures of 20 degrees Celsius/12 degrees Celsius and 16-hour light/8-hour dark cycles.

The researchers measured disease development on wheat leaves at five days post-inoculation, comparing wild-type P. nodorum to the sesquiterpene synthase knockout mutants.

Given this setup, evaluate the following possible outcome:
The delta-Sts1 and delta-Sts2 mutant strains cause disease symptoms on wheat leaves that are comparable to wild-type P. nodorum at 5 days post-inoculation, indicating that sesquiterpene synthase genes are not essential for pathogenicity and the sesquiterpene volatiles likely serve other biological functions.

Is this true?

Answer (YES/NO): YES